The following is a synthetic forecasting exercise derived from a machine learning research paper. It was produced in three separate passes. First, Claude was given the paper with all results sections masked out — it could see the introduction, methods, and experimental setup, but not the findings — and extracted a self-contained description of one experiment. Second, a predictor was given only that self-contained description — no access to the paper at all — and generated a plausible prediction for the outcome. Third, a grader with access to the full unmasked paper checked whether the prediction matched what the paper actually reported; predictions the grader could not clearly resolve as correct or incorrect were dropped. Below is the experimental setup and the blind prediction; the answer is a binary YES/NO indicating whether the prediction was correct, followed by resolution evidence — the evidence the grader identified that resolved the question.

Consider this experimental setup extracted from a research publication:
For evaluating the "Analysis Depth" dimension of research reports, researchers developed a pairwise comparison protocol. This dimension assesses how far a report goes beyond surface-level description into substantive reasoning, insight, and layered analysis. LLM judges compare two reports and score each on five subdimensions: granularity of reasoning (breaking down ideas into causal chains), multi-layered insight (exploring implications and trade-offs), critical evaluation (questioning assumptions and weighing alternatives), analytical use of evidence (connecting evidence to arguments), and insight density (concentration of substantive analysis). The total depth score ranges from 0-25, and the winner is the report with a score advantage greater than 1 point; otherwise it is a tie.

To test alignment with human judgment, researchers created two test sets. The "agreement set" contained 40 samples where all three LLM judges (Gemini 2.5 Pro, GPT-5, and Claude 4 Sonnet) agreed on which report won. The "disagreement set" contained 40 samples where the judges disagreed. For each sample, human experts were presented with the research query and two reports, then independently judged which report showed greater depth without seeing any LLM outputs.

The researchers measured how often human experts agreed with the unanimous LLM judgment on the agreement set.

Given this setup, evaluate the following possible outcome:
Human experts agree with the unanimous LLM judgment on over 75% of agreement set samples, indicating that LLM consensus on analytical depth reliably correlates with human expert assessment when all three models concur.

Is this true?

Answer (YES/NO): YES